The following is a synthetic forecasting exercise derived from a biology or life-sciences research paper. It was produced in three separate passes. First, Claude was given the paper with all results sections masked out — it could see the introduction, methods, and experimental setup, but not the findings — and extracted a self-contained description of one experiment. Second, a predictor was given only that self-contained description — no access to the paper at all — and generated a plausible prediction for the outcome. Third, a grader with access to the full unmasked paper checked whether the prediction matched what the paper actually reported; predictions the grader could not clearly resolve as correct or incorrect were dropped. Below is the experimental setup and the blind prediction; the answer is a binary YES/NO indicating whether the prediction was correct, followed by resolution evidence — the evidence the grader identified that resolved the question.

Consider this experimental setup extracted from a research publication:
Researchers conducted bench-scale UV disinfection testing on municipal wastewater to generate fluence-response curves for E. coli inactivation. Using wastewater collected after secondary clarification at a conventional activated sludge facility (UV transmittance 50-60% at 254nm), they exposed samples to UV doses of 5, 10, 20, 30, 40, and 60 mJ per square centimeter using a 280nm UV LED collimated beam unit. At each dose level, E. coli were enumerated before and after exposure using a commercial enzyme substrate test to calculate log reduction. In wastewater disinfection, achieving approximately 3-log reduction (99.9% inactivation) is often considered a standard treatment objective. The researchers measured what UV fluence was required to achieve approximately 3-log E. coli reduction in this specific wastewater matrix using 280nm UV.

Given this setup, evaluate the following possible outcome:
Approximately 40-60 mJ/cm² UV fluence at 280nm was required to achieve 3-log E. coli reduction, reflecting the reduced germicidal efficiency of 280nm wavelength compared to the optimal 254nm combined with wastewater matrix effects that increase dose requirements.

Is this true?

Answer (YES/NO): NO